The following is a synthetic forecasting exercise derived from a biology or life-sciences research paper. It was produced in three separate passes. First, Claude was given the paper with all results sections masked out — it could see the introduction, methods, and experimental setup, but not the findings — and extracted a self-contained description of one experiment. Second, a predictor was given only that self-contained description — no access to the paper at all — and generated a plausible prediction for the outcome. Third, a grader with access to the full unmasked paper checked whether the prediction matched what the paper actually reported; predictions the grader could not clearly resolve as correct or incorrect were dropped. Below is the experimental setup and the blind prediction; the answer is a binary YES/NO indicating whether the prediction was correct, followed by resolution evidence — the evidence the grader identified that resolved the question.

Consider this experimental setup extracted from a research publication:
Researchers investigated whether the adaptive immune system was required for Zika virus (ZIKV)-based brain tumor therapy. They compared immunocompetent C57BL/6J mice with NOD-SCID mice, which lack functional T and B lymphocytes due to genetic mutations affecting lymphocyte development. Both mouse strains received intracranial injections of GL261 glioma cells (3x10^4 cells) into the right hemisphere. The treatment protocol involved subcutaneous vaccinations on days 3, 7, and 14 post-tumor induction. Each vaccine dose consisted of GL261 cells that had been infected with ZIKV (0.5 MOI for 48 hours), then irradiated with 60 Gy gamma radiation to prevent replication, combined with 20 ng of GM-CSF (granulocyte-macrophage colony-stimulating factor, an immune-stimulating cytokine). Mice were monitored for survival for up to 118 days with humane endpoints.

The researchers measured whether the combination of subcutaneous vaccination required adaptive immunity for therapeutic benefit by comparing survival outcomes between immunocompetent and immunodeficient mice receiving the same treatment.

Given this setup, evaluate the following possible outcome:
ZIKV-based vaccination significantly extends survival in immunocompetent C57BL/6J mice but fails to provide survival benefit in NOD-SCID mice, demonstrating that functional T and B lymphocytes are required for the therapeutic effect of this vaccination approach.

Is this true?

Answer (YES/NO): NO